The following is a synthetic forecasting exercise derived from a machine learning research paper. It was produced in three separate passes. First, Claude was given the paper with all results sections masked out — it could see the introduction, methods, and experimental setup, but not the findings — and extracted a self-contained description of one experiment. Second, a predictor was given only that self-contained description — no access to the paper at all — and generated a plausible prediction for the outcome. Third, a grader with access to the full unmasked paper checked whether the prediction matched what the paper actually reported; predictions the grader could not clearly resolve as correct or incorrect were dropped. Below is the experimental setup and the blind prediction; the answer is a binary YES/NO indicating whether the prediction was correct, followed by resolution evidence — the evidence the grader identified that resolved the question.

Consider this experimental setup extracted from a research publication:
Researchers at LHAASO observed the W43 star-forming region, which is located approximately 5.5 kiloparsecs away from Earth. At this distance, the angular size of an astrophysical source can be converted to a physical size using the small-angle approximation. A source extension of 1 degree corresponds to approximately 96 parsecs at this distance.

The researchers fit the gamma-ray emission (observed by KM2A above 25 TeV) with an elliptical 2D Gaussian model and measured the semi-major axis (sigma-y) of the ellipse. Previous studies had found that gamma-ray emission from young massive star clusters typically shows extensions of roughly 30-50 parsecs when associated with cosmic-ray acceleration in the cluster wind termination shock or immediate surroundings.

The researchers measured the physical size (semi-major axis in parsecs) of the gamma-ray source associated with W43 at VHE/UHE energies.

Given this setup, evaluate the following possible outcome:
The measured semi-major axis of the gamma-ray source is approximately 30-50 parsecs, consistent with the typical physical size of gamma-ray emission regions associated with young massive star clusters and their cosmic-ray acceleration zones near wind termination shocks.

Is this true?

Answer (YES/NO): NO